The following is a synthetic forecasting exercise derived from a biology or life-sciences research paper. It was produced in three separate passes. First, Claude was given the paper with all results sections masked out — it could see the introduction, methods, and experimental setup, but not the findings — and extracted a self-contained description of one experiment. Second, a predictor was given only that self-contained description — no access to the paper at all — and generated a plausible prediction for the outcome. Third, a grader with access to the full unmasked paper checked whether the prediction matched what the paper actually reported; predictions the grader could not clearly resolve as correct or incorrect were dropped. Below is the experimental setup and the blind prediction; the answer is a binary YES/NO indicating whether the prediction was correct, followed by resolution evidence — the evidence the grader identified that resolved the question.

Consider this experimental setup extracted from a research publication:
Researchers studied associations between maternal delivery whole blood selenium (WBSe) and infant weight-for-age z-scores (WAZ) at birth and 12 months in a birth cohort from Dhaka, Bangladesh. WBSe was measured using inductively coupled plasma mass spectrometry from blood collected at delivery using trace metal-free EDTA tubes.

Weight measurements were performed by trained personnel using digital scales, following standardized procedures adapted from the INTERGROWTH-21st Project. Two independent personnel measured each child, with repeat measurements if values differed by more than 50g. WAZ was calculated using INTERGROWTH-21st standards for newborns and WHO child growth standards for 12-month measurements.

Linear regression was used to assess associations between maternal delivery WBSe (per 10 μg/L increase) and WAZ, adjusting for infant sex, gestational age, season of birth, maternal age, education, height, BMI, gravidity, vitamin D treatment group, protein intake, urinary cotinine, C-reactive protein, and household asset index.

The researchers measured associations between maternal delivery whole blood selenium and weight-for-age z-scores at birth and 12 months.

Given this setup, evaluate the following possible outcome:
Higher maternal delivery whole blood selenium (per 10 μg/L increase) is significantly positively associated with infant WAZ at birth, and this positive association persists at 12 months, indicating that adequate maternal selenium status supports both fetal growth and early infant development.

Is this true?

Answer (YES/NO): NO